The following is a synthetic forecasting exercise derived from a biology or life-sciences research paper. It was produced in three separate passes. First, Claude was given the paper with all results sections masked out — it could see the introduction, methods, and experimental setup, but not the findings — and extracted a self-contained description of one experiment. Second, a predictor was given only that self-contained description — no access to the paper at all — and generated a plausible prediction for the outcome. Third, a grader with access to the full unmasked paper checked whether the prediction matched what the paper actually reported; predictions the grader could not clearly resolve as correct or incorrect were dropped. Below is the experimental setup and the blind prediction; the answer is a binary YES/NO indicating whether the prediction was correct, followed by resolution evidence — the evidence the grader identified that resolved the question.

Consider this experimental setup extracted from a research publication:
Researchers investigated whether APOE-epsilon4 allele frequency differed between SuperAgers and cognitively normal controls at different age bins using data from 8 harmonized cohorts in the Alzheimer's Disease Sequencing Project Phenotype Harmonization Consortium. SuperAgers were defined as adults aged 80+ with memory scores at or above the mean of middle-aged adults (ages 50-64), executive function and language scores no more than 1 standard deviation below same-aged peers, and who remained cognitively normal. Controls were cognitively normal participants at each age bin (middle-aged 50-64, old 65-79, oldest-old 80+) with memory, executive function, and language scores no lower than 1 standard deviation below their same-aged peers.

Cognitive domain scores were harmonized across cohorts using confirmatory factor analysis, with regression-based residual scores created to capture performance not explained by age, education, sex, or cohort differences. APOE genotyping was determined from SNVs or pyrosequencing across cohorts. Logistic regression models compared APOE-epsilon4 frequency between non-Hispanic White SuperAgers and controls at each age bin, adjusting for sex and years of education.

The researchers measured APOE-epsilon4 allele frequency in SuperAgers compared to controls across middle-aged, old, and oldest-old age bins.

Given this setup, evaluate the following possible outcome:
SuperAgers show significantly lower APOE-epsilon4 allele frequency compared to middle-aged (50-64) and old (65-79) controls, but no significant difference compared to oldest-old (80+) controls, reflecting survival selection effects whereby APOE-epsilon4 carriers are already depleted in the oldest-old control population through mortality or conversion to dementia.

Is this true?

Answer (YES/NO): NO